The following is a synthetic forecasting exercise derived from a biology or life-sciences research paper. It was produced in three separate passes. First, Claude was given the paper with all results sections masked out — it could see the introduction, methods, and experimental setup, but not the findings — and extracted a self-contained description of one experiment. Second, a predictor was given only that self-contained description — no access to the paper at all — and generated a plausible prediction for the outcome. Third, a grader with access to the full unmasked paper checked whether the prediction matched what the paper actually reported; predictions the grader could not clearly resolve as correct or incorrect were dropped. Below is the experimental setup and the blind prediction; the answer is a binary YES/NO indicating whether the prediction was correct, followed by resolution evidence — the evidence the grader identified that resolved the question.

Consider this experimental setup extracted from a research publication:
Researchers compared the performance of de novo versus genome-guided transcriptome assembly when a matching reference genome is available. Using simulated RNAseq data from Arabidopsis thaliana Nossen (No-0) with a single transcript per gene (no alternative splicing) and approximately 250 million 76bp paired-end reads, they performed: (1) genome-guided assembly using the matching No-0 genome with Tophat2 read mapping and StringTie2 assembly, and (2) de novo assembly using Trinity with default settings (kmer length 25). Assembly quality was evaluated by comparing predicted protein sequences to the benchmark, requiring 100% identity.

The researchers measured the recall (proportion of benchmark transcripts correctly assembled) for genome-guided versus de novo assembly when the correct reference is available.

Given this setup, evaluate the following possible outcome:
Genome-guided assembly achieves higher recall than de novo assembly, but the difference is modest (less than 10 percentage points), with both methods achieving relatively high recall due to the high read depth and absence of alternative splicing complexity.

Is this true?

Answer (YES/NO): NO